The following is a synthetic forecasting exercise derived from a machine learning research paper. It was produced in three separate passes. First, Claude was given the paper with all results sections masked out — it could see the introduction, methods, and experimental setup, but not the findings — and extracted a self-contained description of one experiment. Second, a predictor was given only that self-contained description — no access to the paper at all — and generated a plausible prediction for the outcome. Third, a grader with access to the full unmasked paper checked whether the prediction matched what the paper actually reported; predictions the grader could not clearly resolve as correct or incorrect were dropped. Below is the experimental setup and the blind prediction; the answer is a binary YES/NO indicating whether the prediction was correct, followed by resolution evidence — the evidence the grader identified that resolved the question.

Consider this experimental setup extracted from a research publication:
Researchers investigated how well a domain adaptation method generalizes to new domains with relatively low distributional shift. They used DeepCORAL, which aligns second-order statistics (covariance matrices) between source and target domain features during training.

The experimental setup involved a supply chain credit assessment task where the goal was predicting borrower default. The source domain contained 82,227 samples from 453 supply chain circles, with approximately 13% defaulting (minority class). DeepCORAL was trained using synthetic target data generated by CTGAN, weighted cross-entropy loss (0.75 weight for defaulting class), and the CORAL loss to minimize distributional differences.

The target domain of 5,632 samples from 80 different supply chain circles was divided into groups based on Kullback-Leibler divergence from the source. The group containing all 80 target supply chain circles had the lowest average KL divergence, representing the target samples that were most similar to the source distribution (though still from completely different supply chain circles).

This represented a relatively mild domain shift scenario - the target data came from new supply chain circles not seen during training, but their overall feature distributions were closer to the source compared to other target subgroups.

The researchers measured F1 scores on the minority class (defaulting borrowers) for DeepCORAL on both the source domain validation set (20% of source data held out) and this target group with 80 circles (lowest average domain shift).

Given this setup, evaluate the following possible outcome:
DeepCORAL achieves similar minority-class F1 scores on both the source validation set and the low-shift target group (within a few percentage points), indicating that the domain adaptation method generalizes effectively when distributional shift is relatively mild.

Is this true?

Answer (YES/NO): YES